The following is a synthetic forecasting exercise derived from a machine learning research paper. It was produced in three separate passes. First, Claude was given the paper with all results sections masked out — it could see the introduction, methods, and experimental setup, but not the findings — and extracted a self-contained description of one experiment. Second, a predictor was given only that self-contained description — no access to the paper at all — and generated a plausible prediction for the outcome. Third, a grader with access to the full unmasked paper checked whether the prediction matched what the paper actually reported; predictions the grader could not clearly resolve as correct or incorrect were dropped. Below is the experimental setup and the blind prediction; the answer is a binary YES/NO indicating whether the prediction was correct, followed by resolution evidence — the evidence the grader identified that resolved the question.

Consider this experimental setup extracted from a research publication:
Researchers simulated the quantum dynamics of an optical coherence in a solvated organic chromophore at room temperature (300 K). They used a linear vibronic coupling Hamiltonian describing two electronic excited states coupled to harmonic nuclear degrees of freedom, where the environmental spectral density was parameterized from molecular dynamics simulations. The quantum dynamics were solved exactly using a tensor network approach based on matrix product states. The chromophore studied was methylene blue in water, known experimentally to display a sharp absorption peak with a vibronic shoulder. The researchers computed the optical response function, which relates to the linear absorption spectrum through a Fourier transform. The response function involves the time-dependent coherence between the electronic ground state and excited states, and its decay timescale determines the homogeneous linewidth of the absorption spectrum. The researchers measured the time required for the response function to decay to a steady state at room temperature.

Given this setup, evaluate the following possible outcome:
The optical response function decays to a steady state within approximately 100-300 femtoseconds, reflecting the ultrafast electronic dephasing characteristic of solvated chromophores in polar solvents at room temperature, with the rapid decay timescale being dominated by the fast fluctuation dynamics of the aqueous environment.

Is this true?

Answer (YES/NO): NO